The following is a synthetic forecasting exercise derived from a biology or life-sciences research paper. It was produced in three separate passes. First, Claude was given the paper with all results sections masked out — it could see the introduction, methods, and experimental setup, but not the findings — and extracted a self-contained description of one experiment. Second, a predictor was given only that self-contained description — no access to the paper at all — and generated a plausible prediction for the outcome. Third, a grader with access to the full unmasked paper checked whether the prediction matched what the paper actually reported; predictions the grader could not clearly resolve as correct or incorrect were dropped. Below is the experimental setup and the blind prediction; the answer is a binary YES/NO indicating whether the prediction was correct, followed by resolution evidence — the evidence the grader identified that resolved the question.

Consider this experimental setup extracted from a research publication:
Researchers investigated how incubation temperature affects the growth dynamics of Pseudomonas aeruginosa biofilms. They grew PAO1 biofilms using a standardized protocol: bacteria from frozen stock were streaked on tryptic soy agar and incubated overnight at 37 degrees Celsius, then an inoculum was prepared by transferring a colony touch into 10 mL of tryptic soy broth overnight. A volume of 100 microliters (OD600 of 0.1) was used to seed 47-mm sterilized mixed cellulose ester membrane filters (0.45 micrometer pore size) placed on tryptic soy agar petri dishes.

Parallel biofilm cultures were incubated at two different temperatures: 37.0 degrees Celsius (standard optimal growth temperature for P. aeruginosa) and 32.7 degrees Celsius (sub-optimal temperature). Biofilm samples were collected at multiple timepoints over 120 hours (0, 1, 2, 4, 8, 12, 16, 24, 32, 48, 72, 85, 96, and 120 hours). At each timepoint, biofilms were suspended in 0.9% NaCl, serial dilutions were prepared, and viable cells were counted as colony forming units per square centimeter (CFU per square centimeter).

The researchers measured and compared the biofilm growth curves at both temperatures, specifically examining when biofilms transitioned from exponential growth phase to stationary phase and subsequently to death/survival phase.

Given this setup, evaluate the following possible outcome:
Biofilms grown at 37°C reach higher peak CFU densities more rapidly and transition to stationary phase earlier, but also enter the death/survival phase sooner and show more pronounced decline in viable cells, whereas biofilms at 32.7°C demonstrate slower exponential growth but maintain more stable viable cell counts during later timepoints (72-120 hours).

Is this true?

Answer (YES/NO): NO